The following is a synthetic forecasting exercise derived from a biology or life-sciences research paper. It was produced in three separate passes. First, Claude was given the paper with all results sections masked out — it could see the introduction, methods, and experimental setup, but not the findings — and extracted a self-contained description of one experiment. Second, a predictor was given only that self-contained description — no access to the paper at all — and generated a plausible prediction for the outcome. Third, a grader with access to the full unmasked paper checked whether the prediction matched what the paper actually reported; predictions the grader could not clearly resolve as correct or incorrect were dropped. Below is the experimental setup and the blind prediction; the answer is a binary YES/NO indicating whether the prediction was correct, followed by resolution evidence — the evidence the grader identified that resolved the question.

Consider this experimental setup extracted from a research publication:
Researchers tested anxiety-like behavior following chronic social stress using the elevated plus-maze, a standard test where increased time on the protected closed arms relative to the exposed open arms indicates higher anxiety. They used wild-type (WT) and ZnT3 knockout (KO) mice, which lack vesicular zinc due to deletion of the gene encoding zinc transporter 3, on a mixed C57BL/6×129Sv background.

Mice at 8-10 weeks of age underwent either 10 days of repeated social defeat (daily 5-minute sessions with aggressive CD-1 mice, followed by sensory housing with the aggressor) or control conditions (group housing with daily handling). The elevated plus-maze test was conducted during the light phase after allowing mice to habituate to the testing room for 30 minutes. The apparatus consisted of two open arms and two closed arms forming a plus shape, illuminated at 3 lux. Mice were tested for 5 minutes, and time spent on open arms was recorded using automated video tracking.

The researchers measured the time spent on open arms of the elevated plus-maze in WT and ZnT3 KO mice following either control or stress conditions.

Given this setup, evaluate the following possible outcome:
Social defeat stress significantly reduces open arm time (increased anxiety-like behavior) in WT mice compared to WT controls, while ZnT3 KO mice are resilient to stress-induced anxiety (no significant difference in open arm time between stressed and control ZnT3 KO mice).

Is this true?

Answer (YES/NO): NO